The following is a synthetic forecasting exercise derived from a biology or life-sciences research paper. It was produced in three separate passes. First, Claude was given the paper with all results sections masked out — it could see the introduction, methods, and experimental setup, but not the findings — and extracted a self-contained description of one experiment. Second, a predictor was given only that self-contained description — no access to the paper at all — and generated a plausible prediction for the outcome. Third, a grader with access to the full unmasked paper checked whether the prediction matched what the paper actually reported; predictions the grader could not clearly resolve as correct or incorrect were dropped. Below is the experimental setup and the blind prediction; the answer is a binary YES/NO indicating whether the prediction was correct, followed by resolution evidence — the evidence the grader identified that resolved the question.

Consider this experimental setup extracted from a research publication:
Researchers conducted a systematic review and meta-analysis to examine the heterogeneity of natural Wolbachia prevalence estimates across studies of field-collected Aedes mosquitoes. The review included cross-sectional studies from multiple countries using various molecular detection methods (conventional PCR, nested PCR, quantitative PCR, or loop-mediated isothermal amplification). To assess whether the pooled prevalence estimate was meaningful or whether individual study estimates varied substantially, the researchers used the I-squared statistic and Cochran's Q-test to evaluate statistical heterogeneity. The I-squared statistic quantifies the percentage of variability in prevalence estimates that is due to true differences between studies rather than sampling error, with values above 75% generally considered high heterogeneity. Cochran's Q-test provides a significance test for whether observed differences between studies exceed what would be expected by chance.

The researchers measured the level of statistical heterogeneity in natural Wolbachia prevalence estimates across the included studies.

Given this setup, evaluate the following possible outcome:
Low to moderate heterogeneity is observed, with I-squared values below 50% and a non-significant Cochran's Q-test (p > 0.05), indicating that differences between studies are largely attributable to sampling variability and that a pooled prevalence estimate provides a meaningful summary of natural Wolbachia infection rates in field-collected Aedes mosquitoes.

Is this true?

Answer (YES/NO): NO